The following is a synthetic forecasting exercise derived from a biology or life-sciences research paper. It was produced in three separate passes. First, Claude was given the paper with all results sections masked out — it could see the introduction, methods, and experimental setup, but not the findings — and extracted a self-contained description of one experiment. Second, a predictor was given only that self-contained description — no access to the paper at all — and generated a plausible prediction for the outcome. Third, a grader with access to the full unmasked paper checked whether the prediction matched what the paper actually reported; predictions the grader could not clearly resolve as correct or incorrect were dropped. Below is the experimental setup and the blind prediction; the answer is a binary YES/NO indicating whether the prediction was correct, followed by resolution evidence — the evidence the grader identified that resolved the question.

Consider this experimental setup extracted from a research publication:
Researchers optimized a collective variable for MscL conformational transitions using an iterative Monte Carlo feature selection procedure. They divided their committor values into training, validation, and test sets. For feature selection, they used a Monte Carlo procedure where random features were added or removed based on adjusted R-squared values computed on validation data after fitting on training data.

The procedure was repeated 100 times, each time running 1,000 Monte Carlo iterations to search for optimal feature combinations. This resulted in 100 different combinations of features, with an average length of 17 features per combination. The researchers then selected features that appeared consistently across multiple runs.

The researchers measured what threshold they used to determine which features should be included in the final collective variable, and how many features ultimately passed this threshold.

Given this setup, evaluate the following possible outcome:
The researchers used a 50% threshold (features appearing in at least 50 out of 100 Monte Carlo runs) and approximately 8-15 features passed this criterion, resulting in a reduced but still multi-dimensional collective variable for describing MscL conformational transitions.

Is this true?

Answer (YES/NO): NO